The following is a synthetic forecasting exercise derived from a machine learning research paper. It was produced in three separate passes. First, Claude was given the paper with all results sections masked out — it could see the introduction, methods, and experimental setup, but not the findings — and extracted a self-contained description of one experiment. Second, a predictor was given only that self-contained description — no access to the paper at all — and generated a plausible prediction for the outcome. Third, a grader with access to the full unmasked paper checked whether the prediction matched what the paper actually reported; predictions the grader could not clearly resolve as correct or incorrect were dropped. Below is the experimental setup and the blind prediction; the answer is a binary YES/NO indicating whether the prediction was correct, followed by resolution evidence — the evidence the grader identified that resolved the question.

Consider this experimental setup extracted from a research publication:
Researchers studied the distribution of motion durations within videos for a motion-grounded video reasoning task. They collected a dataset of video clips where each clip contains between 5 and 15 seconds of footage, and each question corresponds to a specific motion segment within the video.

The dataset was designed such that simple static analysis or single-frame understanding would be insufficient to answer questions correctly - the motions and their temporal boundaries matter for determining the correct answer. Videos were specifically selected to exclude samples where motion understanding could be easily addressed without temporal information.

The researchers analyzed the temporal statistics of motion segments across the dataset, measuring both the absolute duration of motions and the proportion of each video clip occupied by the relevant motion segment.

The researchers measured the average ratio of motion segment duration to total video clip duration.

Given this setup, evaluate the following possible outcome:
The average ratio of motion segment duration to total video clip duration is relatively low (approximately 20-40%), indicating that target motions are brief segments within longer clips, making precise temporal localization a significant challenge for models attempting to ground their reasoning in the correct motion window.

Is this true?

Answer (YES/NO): NO